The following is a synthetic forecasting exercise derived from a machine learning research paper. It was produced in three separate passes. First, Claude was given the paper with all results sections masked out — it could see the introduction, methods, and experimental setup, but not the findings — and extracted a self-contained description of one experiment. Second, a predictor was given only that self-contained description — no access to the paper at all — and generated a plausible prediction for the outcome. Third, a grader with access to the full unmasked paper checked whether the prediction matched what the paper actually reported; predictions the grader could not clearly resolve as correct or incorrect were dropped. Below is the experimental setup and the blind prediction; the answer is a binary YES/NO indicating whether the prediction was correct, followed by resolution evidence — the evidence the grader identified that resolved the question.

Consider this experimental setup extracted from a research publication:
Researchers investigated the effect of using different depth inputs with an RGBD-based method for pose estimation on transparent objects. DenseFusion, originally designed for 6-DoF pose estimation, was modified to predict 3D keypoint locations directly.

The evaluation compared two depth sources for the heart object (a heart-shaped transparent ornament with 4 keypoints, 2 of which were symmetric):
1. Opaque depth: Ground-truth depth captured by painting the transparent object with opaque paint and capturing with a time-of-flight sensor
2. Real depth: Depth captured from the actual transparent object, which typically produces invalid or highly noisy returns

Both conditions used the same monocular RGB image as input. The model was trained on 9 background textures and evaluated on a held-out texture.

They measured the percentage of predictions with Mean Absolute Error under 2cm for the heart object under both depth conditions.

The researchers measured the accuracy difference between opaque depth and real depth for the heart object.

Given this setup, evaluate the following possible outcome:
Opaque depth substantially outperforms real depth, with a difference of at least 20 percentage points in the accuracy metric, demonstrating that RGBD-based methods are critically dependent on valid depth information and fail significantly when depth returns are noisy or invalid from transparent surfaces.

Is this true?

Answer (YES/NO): NO